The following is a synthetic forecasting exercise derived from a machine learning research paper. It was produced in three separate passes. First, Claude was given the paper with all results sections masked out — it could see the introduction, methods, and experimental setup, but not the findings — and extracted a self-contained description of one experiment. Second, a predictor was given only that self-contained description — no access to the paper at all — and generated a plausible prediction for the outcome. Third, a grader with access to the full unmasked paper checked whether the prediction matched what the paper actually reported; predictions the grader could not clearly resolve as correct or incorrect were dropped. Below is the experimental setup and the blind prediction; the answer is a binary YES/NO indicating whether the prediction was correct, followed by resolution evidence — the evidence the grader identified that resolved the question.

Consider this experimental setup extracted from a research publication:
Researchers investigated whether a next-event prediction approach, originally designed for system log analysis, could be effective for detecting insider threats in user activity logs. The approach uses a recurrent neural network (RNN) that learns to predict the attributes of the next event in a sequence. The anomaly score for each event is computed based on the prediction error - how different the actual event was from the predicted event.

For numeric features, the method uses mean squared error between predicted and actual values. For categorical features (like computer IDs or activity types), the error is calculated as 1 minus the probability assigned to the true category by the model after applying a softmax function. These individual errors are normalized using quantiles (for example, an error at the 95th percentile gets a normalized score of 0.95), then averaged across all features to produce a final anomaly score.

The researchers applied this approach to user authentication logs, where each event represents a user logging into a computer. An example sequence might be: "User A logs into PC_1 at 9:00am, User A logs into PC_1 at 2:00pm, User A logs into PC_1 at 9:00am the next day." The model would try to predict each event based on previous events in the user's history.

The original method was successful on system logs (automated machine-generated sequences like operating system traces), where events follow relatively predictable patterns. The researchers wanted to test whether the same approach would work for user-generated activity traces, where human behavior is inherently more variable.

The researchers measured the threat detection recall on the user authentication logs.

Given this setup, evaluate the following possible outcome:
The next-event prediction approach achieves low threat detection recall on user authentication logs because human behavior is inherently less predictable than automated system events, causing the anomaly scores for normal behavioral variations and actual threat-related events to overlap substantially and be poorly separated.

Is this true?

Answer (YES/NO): YES